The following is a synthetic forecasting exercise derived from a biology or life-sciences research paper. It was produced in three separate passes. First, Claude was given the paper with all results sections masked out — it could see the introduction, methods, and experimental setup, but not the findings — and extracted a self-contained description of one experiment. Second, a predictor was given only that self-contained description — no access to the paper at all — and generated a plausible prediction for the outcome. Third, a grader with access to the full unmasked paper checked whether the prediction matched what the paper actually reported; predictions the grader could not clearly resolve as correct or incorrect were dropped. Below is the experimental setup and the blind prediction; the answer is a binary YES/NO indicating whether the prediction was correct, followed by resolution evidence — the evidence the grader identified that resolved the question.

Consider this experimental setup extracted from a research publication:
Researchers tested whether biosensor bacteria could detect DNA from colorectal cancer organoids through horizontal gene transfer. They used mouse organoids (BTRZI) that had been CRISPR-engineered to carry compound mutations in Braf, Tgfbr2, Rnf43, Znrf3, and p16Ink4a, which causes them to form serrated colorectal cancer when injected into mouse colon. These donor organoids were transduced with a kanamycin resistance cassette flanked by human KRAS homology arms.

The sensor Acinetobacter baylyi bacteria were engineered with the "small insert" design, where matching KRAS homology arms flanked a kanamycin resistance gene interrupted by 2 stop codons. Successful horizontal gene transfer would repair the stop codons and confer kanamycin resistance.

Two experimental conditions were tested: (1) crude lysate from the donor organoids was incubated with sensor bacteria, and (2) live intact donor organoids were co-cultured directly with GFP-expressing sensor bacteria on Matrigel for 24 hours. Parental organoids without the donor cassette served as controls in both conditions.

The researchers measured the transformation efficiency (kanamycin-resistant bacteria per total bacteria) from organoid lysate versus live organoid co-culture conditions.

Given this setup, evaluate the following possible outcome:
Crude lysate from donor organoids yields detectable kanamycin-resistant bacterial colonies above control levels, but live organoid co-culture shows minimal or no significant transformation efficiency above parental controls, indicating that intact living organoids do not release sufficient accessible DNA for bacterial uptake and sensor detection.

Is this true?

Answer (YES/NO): NO